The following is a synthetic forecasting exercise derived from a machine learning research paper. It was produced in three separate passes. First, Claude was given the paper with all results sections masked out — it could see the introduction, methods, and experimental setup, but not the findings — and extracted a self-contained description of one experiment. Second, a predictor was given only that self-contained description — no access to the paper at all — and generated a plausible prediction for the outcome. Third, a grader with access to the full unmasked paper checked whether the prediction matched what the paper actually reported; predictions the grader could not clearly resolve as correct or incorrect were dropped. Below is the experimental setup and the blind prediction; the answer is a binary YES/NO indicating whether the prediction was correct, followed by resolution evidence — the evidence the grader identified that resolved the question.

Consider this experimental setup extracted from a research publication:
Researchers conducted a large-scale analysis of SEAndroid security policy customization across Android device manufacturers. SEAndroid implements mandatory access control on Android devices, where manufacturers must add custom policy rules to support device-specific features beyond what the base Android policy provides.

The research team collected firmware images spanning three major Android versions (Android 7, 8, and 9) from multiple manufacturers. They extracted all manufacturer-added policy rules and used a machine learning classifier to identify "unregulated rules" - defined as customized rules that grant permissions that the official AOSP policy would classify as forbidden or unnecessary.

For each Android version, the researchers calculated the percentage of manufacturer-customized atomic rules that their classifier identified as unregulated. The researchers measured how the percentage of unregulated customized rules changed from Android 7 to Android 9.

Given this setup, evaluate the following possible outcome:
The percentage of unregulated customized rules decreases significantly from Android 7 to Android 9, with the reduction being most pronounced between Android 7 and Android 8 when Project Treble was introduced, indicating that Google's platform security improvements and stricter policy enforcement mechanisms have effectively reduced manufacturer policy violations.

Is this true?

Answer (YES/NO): NO